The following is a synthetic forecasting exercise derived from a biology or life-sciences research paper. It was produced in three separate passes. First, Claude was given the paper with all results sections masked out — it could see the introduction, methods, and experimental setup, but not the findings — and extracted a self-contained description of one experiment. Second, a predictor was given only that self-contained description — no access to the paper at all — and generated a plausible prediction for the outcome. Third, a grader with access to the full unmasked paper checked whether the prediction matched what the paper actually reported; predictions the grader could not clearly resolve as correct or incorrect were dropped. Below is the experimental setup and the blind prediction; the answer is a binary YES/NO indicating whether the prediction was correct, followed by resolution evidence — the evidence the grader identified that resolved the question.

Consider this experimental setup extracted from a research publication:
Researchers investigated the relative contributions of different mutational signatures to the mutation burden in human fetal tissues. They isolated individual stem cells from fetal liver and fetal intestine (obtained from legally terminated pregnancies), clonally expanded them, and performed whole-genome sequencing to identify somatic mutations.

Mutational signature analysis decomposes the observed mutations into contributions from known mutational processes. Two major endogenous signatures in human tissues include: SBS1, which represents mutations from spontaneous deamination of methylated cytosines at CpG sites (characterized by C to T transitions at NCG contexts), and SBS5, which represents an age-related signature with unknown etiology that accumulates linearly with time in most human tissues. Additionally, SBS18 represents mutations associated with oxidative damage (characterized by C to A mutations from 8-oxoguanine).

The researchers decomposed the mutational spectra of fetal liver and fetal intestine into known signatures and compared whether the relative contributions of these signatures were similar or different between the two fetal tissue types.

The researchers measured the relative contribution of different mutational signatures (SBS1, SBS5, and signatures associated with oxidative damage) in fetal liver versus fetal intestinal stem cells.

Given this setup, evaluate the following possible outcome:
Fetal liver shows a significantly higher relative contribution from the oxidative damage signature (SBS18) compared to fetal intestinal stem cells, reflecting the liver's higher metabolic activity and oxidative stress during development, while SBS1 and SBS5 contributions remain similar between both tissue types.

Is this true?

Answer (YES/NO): NO